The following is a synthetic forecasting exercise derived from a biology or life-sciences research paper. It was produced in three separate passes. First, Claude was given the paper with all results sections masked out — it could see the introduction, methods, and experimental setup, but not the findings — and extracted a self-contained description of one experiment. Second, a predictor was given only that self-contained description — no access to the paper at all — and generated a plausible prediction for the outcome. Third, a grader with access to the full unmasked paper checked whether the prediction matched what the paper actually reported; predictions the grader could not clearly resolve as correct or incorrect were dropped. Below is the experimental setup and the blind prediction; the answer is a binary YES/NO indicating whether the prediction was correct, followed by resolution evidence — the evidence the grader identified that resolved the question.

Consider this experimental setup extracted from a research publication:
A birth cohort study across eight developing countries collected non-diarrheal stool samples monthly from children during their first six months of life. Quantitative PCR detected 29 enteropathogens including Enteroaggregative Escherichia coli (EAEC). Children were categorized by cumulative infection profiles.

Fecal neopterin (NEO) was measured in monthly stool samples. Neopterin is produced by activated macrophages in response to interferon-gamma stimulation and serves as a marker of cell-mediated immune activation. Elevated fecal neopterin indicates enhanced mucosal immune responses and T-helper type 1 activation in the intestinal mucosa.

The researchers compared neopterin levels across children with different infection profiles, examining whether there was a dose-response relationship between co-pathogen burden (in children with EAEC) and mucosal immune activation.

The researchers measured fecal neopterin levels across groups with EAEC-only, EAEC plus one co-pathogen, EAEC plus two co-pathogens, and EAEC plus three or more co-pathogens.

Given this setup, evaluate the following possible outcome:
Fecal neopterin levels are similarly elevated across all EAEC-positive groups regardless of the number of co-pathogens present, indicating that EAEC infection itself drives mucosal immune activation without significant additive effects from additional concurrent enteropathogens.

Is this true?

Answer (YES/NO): NO